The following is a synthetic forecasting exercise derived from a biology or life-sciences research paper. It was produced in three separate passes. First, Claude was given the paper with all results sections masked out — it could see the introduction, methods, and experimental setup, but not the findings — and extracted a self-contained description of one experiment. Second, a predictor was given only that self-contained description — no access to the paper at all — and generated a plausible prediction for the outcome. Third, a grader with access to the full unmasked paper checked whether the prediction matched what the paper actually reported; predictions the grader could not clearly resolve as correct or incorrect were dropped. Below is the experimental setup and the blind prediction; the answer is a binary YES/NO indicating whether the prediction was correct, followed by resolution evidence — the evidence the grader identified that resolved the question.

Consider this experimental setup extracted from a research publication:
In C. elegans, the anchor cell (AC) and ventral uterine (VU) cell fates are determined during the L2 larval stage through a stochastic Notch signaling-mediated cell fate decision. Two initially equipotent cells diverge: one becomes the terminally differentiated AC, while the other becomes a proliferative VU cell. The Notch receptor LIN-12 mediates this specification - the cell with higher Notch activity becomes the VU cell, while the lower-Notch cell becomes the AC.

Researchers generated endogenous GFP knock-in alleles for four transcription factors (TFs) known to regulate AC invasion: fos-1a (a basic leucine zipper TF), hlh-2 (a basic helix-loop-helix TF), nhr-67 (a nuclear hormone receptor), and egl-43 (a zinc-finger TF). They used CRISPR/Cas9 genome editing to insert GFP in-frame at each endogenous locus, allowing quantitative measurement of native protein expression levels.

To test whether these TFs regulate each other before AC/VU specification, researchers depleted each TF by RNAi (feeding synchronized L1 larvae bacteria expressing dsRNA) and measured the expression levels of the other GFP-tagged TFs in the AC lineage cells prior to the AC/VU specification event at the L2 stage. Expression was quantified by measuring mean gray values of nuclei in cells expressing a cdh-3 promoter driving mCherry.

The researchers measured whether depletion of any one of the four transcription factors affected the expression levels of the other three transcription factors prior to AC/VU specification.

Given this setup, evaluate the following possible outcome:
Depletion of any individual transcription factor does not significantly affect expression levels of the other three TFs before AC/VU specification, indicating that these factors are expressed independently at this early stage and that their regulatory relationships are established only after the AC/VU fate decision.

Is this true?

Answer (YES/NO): YES